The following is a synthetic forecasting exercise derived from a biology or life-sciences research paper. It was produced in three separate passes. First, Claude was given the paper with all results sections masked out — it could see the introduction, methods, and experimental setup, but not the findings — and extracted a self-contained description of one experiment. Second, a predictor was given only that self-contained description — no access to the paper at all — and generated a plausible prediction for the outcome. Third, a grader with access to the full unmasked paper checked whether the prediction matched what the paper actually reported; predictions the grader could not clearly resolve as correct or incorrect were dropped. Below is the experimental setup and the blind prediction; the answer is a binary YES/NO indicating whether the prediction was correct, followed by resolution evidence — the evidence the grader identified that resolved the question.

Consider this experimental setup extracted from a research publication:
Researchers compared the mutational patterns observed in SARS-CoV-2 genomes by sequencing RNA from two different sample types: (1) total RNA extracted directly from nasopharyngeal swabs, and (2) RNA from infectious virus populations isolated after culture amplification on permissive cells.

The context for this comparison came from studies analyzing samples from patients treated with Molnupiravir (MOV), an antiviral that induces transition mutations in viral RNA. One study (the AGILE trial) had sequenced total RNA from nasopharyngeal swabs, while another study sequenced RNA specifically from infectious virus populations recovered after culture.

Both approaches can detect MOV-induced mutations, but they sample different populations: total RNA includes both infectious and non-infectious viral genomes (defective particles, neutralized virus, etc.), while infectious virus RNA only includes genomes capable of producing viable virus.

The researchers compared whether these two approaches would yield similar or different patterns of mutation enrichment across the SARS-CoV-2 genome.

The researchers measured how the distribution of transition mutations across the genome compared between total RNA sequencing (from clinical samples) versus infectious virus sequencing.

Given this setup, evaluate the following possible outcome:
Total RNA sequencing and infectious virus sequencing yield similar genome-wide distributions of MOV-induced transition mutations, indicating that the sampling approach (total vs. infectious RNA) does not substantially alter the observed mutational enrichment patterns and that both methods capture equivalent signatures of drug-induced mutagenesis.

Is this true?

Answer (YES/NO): NO